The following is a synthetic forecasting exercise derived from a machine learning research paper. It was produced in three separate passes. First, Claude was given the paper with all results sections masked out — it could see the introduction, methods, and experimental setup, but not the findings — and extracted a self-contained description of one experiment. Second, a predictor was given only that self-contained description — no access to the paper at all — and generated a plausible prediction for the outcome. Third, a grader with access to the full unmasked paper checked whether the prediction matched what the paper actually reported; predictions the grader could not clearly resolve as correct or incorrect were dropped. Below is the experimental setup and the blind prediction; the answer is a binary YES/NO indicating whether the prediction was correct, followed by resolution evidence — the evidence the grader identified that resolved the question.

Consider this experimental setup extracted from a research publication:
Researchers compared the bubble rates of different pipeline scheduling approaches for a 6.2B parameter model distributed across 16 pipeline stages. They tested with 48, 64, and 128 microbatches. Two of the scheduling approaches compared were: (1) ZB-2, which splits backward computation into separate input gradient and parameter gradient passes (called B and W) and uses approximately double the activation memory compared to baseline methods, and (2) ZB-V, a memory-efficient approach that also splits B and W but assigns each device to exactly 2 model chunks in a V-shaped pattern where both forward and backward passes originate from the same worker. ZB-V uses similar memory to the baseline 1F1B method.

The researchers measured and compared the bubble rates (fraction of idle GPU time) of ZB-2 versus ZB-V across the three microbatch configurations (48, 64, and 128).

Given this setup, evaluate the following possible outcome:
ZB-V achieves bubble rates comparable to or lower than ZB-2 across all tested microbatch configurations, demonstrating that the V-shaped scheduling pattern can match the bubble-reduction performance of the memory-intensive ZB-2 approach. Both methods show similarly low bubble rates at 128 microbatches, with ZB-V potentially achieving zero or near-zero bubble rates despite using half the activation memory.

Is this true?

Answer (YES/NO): NO